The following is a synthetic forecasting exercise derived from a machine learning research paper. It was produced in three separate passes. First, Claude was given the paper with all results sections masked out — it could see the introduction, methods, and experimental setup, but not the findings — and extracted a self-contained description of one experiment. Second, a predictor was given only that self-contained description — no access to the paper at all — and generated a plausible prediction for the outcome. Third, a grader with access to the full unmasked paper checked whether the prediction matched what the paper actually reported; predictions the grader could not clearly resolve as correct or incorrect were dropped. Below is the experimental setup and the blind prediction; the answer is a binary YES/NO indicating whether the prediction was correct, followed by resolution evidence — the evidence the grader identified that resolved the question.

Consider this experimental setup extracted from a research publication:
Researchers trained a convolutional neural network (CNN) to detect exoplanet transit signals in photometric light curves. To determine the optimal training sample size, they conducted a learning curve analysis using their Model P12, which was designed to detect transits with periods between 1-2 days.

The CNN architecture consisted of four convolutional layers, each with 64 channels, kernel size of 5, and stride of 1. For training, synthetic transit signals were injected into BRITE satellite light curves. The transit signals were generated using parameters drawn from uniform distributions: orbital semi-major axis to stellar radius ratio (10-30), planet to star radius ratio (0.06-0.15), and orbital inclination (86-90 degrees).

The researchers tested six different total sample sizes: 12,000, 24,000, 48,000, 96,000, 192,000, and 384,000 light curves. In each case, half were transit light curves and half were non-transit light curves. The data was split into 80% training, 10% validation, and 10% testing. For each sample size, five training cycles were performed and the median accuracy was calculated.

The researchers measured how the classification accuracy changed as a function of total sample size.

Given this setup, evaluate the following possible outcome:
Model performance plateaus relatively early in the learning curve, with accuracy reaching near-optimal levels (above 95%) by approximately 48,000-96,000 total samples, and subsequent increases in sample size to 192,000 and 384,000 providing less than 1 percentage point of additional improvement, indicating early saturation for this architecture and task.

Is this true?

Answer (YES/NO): NO